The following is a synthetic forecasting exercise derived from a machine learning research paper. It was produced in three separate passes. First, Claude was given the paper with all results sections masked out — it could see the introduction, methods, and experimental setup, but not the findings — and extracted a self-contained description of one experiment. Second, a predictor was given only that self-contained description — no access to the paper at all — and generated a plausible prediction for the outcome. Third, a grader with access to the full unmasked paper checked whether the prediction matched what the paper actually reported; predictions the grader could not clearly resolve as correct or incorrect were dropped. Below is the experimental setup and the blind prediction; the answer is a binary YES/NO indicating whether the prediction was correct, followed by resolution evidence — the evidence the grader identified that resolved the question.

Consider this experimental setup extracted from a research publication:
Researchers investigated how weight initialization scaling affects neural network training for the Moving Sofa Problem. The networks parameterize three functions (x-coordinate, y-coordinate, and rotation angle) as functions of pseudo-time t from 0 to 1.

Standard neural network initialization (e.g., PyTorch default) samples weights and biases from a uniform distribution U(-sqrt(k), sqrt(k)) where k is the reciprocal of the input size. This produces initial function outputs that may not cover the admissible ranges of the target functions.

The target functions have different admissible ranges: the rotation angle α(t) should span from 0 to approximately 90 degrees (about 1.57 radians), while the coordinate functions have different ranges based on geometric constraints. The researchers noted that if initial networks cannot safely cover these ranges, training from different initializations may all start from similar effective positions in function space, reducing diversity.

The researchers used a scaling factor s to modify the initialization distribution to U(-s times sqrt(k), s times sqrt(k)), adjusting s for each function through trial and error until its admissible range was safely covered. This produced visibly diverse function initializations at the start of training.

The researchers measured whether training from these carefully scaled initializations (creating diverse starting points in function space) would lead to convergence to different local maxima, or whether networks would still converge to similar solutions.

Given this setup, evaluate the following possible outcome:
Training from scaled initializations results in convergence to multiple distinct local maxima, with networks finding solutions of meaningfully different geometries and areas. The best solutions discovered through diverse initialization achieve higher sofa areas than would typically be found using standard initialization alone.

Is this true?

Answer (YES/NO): NO